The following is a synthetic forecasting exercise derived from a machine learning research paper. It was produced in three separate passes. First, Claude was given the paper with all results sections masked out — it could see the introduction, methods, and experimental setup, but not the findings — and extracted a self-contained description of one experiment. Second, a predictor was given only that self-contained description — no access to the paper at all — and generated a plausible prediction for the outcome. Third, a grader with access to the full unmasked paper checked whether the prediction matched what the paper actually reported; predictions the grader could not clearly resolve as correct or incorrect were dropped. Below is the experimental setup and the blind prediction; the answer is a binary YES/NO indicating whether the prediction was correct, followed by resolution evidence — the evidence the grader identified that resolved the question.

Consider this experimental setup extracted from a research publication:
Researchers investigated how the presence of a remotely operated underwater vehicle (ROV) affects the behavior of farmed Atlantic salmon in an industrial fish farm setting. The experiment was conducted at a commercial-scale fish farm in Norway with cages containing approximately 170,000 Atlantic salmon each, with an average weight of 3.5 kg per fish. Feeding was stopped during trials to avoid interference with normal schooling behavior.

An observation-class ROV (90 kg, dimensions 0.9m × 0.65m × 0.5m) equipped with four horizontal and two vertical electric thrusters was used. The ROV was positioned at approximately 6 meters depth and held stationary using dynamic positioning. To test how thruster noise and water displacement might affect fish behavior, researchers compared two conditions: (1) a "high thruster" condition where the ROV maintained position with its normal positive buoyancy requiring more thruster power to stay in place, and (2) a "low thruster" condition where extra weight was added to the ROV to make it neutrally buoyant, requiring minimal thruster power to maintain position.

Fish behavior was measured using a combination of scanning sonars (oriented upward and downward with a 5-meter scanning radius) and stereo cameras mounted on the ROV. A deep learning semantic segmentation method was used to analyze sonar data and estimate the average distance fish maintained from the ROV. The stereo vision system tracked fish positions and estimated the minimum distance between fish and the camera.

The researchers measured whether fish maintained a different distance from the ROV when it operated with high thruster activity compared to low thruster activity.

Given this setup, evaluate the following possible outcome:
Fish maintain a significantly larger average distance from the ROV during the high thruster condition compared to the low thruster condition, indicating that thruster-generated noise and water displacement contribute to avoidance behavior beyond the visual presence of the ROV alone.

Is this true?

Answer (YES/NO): YES